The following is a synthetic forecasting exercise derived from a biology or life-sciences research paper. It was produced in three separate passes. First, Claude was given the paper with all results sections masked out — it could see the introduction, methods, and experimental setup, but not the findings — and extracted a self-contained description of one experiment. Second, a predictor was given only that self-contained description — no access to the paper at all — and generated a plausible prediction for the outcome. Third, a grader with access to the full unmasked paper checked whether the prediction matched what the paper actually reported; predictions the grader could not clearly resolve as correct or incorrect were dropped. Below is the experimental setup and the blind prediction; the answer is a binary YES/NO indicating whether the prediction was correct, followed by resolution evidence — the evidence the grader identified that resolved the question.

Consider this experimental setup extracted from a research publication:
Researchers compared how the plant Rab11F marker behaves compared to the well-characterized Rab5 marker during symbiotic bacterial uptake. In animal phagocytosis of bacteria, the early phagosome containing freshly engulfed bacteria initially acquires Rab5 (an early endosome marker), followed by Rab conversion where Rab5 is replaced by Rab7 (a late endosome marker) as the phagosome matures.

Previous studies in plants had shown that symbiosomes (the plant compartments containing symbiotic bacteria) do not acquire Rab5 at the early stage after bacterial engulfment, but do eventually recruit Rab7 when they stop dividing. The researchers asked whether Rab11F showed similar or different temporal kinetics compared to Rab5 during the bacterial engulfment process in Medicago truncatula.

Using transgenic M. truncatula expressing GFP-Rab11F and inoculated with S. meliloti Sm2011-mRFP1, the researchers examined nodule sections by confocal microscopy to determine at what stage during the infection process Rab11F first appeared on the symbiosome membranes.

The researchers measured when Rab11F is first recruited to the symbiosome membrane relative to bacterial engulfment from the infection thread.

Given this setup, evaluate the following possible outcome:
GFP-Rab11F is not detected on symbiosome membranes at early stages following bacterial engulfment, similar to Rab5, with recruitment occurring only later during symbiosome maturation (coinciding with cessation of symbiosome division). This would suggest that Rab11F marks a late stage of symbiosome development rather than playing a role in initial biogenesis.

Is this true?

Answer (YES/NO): NO